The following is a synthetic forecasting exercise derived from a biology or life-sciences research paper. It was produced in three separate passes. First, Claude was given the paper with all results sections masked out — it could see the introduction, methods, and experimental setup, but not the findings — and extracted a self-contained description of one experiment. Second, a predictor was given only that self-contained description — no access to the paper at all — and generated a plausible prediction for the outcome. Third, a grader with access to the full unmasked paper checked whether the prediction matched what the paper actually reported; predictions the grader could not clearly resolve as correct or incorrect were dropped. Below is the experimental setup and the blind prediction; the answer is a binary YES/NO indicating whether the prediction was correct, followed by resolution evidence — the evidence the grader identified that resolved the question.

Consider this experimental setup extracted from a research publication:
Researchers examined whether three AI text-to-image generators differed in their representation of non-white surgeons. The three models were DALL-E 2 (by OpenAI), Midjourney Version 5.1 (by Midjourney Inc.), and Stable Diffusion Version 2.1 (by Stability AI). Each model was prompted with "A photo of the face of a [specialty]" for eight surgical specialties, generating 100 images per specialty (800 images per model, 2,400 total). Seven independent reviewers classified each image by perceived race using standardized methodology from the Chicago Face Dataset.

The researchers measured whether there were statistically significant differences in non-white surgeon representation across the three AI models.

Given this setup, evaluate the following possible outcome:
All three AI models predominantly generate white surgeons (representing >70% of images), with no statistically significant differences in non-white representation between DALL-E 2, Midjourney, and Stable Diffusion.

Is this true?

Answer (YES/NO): NO